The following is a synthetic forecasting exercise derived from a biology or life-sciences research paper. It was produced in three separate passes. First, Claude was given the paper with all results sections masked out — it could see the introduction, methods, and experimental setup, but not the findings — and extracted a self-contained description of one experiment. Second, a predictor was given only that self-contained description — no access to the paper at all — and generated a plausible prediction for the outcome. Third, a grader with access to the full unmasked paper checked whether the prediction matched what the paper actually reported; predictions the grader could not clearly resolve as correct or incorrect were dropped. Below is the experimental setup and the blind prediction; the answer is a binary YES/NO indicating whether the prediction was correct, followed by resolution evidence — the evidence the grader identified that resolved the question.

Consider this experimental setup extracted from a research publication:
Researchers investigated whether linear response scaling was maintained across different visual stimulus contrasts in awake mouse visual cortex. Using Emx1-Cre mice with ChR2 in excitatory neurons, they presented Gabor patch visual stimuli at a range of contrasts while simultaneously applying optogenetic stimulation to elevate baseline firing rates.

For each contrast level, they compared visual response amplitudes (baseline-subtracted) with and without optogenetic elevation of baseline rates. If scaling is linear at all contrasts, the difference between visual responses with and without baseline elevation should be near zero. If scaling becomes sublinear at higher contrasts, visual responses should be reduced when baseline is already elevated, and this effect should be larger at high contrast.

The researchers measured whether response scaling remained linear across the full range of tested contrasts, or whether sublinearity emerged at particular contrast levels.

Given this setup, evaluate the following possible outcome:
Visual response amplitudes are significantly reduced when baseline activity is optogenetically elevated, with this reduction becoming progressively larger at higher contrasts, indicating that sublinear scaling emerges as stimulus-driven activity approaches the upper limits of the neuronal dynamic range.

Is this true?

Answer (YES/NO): NO